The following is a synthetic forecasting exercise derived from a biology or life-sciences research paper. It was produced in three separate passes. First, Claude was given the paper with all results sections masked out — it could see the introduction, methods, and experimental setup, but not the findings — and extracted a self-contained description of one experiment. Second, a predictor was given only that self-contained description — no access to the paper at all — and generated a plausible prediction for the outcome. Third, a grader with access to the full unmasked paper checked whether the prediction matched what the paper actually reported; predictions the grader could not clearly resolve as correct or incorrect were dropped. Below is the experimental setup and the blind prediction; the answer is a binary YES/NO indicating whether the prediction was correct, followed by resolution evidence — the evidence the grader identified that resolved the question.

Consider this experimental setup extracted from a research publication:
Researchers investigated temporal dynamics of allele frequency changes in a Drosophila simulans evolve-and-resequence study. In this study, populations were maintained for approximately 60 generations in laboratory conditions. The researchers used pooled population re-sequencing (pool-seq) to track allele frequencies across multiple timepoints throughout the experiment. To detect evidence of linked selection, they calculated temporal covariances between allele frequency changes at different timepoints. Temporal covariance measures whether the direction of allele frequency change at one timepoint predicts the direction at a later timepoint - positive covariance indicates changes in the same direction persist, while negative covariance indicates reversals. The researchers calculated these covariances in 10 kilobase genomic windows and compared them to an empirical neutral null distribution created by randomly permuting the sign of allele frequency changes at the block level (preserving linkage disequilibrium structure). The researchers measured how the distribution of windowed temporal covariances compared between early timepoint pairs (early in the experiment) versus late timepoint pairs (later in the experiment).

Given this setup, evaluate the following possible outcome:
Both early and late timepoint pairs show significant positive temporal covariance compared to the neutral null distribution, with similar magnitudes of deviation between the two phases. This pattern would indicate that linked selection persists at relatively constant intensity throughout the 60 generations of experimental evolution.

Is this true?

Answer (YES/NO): NO